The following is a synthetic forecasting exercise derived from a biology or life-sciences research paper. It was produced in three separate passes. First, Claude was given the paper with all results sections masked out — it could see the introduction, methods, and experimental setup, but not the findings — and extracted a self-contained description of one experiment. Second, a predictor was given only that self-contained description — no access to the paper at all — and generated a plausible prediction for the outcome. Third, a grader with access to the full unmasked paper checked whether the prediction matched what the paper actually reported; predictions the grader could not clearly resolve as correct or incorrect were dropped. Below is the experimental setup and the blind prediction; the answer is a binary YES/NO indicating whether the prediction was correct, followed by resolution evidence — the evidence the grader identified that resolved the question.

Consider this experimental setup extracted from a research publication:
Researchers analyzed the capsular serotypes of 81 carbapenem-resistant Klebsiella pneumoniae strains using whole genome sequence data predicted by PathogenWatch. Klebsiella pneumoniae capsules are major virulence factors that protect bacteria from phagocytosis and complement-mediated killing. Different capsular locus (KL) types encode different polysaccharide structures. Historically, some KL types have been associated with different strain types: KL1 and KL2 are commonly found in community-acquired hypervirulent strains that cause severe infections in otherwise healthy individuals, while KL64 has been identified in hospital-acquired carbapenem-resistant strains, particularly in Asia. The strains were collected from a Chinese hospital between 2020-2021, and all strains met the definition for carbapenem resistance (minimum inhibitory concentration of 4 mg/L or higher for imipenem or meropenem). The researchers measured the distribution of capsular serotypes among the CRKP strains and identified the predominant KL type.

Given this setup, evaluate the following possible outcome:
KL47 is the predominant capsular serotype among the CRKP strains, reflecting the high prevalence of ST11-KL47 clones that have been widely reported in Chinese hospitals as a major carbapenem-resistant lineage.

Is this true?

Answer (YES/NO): NO